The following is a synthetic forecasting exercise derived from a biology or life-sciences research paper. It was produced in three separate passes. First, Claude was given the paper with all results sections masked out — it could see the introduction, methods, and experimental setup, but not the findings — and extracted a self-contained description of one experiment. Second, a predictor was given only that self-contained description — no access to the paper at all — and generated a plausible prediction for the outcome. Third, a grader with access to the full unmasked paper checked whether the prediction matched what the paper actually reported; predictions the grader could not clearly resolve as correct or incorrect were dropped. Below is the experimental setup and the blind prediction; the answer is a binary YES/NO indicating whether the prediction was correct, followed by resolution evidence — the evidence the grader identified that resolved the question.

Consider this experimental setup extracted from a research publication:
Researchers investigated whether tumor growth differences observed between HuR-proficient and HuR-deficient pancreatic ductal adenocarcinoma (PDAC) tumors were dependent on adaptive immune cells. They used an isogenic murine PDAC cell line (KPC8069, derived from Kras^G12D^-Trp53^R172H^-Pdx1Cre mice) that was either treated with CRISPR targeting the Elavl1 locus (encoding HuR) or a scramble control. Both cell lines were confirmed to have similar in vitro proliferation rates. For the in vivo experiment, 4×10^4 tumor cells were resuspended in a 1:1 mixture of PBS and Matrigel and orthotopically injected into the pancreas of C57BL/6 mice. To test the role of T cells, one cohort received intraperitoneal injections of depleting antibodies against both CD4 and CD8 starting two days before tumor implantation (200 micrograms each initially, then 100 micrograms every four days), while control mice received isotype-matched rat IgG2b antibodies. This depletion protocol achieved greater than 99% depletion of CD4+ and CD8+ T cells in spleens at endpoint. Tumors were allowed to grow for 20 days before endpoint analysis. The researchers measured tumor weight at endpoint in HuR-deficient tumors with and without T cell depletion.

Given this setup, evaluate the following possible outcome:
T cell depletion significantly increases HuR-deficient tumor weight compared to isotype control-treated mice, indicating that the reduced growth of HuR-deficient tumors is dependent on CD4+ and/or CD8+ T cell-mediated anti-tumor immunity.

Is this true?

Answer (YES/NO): YES